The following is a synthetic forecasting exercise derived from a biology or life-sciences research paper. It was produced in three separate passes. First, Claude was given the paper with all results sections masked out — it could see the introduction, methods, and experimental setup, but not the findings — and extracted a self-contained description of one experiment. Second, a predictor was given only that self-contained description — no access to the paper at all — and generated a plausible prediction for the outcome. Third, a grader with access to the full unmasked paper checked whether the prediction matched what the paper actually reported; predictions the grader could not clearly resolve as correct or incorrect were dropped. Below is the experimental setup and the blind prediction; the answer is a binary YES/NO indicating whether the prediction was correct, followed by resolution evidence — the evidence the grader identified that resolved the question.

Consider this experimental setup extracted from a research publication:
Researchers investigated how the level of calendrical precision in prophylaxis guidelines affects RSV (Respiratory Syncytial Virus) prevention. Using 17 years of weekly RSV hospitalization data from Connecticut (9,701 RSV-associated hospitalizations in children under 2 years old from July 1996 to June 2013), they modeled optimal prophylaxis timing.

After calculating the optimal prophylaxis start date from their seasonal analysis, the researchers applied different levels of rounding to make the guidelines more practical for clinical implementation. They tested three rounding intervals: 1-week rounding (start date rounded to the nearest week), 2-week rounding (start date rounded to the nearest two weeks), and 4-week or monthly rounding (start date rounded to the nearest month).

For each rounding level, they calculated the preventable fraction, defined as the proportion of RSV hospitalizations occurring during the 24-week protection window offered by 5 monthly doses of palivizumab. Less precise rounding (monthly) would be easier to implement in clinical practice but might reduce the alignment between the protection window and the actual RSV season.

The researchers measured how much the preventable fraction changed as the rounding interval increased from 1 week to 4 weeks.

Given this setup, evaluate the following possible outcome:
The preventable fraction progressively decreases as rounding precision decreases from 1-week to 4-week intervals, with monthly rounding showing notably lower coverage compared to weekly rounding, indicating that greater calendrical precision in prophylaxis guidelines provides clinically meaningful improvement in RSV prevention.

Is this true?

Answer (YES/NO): NO